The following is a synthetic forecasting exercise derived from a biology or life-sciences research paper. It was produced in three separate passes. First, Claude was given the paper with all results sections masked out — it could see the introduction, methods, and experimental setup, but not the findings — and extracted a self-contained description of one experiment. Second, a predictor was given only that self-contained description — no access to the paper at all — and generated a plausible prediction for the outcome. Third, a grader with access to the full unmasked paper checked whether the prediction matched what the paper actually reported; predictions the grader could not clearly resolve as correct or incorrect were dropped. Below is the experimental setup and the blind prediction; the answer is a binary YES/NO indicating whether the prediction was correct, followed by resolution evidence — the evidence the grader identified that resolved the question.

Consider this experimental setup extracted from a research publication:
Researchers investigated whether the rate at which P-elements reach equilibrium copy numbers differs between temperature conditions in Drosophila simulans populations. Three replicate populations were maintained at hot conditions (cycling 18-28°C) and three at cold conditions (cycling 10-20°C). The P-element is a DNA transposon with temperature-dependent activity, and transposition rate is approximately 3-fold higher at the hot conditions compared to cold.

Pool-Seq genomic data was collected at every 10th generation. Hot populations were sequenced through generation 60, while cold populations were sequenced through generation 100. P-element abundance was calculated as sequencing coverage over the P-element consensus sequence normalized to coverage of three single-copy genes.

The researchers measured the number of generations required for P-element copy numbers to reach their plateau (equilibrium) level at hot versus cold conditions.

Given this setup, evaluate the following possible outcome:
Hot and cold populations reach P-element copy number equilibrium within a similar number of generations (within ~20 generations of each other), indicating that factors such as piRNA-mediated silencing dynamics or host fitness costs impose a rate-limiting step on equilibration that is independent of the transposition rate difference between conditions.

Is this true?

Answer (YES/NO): NO